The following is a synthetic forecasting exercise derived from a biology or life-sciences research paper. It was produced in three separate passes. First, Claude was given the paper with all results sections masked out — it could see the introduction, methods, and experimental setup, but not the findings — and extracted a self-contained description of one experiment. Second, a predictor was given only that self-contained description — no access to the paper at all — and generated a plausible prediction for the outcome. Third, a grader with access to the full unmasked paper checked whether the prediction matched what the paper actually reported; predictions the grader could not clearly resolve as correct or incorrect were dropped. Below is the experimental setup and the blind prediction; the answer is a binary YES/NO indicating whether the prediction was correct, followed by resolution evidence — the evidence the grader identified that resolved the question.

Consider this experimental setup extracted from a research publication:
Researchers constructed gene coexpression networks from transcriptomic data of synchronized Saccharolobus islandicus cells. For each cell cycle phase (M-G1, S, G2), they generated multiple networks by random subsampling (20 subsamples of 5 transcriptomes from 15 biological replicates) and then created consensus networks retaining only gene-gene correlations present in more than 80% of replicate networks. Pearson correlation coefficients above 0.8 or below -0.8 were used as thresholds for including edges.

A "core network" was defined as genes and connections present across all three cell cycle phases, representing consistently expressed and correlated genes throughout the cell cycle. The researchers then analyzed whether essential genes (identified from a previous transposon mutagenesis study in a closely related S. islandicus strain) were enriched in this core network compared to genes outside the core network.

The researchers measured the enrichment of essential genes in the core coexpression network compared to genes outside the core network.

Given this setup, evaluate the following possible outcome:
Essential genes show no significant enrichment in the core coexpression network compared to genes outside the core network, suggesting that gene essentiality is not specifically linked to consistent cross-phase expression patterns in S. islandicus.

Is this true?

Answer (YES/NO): NO